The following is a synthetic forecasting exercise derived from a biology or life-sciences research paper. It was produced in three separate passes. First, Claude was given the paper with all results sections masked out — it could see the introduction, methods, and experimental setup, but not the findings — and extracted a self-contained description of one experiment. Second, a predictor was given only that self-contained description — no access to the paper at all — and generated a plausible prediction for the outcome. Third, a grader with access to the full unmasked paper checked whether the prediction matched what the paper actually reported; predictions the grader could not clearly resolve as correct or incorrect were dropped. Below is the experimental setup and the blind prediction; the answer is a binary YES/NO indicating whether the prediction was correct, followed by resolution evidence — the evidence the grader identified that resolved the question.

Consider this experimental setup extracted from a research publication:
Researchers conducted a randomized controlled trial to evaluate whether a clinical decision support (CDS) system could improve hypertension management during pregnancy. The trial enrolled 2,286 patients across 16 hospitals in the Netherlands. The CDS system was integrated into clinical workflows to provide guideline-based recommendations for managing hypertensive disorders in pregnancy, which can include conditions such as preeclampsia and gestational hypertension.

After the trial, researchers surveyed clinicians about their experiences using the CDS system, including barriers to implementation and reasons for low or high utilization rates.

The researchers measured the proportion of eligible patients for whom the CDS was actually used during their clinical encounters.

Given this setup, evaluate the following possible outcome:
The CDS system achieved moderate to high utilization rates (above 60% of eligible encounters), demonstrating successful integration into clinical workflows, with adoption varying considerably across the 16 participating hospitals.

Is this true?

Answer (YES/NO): NO